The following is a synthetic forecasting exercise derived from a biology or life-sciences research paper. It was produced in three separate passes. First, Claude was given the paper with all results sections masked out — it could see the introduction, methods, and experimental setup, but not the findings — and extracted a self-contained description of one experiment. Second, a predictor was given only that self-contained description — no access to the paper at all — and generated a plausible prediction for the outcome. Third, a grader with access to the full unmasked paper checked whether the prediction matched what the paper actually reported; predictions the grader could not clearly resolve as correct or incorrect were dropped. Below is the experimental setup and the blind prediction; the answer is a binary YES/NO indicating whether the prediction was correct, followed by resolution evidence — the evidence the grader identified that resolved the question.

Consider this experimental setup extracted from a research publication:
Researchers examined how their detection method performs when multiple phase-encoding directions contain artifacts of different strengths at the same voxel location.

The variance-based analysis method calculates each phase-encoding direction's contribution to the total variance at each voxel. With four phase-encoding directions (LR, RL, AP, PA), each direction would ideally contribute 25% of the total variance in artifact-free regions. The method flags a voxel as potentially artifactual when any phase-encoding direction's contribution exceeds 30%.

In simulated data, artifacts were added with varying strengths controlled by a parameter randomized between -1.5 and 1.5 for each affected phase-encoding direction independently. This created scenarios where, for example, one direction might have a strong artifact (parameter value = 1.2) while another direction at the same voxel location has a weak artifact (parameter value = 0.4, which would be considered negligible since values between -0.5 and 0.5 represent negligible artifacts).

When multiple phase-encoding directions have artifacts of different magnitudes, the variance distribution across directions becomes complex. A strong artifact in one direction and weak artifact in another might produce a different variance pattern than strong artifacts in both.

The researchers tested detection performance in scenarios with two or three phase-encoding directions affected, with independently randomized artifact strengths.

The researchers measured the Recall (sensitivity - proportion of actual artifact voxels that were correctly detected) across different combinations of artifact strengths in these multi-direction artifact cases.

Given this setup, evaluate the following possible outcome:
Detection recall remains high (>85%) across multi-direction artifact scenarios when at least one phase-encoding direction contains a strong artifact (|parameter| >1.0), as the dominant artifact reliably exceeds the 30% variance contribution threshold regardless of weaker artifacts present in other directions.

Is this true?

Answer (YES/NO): NO